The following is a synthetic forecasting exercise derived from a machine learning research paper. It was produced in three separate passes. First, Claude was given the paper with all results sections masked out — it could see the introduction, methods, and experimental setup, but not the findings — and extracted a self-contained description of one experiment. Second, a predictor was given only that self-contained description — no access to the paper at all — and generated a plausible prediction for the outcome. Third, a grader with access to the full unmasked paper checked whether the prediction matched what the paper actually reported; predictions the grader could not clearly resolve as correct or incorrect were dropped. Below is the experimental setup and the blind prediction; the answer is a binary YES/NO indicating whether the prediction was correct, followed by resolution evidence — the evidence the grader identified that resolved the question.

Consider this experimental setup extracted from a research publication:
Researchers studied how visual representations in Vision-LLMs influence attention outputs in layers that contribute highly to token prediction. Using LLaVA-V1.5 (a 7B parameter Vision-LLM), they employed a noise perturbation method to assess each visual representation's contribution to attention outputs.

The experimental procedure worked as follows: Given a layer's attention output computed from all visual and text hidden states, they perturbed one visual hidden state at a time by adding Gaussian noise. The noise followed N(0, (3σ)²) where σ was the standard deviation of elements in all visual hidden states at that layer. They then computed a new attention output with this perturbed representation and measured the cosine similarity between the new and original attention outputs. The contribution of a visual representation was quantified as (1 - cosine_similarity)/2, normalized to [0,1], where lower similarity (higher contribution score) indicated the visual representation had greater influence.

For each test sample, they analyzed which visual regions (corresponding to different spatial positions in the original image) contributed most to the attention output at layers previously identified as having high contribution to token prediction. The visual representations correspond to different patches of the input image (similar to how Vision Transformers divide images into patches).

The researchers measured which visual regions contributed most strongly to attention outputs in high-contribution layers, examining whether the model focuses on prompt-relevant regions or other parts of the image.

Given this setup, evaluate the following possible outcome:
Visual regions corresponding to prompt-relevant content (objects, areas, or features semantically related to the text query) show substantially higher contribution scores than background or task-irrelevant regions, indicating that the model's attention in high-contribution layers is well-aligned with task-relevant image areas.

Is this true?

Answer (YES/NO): YES